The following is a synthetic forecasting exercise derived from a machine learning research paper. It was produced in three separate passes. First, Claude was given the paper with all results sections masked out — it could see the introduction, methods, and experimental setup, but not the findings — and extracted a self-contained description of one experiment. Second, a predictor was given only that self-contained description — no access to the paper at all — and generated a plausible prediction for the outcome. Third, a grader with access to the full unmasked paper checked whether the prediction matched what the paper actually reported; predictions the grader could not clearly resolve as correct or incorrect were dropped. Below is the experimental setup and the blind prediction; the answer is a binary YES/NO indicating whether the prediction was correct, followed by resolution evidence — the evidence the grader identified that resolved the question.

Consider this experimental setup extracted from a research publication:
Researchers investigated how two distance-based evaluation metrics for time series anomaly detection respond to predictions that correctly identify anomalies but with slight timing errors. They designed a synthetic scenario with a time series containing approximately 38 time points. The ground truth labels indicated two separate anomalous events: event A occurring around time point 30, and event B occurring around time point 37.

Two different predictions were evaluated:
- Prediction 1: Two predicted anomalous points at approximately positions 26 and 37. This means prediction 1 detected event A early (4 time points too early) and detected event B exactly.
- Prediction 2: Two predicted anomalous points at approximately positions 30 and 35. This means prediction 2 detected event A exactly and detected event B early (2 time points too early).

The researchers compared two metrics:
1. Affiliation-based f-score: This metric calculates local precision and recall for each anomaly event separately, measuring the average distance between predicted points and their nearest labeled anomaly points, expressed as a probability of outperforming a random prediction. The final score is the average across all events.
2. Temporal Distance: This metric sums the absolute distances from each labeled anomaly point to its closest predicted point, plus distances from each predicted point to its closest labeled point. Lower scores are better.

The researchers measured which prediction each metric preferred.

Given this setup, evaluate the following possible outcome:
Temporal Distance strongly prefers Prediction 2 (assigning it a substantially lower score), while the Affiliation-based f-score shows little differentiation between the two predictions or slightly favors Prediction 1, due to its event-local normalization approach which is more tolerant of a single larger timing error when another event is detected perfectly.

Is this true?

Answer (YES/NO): YES